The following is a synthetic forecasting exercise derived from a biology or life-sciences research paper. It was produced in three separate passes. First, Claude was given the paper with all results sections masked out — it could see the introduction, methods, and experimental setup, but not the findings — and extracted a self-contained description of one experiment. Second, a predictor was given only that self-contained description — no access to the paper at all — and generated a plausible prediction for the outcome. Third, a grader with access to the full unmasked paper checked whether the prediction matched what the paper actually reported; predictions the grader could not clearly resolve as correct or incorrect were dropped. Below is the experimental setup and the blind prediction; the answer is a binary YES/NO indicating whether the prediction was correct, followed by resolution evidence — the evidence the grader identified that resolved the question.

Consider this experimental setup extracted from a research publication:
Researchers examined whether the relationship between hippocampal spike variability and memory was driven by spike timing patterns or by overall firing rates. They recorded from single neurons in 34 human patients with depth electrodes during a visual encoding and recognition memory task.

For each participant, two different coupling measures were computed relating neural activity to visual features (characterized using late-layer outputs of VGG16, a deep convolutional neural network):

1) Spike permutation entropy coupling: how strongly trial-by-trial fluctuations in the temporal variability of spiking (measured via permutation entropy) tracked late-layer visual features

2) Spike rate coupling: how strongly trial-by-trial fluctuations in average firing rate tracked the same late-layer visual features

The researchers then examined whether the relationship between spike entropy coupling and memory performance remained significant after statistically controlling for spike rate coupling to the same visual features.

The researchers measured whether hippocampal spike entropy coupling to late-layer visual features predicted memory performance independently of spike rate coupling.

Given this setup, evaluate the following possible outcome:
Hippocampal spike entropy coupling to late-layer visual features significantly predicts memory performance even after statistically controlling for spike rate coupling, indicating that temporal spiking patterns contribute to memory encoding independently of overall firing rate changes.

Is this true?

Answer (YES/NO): YES